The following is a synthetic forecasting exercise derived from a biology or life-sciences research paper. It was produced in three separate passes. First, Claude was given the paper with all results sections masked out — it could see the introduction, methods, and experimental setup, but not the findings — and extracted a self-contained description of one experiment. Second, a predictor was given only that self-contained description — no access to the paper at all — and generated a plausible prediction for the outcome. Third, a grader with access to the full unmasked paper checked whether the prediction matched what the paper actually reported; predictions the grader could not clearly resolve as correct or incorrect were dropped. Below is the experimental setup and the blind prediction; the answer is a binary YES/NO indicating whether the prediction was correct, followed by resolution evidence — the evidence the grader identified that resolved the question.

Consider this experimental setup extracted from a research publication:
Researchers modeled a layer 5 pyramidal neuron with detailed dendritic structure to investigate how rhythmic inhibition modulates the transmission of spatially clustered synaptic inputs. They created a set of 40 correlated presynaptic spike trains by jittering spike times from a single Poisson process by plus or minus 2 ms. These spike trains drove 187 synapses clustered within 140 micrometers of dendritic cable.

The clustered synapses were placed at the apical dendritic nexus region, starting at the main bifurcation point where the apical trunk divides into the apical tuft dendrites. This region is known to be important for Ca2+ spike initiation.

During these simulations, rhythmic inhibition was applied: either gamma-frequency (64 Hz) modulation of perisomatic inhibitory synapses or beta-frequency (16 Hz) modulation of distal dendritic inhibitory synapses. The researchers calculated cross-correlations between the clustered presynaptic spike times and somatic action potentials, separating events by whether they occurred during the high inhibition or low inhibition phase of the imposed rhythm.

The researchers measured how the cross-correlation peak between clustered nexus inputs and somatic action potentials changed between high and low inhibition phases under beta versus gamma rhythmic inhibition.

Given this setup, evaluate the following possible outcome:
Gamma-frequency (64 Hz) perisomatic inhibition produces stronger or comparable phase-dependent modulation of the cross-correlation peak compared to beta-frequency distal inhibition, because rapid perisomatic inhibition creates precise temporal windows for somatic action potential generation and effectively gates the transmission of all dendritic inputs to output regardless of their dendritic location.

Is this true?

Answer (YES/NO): NO